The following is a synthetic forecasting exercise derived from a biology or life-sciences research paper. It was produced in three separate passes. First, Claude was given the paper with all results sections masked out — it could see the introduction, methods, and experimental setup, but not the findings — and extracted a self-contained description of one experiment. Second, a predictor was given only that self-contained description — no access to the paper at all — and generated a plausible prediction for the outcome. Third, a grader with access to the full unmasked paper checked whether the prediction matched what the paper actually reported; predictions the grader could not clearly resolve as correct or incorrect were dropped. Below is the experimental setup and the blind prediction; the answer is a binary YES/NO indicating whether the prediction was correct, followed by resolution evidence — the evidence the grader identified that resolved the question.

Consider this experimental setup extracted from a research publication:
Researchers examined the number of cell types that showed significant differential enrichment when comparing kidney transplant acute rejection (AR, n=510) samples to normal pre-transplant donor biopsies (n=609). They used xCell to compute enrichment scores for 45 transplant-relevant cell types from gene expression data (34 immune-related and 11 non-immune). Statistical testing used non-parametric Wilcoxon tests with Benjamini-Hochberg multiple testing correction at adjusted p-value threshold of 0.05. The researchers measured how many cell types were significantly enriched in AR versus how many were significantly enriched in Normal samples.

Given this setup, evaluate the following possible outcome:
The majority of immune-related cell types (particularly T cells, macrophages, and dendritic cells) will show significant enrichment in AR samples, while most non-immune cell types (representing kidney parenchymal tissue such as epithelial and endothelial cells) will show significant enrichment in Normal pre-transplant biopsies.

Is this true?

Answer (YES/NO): NO